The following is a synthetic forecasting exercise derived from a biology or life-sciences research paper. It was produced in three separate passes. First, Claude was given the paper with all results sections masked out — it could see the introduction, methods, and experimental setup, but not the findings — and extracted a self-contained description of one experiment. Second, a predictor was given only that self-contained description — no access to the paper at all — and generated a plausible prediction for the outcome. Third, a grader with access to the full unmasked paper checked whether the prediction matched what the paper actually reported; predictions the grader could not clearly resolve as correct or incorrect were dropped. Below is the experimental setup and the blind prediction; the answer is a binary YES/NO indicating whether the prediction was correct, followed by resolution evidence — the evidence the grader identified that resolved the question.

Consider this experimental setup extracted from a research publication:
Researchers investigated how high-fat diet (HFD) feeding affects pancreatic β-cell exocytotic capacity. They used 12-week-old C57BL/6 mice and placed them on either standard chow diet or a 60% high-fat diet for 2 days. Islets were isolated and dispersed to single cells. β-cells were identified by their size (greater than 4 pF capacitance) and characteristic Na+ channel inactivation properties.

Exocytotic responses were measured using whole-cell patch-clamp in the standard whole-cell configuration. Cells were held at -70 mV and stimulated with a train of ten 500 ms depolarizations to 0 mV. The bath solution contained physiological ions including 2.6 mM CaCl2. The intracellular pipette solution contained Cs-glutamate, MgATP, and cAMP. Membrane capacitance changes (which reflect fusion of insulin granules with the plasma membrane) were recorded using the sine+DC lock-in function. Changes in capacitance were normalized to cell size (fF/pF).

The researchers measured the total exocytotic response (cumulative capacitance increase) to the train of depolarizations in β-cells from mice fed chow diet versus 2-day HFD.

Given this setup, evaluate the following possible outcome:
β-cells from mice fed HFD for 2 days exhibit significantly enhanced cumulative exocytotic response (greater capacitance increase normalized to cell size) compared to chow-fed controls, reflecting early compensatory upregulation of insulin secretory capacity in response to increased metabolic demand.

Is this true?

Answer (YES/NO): YES